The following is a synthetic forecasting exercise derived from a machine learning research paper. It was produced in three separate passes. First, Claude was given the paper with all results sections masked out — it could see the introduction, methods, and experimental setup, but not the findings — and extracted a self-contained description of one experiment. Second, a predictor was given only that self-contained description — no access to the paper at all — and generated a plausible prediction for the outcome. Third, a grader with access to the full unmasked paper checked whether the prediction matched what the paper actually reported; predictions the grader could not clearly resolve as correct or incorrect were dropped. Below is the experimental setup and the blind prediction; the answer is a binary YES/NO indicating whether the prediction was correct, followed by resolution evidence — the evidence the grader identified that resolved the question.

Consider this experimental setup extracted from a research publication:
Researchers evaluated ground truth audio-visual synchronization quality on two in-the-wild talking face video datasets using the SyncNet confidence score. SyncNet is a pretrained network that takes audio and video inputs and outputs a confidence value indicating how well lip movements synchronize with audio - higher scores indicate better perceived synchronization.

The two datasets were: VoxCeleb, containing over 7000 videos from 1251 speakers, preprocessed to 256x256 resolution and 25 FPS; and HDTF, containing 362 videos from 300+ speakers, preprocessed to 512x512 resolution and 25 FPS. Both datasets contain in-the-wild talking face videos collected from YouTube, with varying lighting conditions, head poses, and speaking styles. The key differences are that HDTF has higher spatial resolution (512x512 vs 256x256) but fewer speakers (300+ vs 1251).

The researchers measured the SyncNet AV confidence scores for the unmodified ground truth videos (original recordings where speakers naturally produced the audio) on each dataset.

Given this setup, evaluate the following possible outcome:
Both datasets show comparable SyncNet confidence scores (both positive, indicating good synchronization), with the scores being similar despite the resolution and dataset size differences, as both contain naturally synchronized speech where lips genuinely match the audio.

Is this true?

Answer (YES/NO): YES